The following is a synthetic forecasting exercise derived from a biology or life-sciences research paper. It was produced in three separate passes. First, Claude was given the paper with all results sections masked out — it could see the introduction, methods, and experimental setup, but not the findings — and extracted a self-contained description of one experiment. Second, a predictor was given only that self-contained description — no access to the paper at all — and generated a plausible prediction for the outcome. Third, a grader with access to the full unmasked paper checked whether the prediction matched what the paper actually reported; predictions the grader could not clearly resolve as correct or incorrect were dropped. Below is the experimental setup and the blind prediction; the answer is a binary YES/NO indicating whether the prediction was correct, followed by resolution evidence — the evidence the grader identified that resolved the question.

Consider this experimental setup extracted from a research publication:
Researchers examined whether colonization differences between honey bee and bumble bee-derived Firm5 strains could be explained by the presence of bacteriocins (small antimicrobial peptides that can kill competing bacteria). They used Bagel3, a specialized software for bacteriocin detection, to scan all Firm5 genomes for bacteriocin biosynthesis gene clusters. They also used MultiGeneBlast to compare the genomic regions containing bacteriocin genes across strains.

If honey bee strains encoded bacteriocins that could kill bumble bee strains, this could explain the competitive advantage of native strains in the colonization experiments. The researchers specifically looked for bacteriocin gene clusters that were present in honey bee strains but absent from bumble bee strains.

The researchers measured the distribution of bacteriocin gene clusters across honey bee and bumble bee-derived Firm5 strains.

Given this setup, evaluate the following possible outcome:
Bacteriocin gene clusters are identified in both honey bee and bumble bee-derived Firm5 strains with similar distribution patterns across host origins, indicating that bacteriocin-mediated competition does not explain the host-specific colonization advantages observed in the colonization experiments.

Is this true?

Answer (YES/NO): NO